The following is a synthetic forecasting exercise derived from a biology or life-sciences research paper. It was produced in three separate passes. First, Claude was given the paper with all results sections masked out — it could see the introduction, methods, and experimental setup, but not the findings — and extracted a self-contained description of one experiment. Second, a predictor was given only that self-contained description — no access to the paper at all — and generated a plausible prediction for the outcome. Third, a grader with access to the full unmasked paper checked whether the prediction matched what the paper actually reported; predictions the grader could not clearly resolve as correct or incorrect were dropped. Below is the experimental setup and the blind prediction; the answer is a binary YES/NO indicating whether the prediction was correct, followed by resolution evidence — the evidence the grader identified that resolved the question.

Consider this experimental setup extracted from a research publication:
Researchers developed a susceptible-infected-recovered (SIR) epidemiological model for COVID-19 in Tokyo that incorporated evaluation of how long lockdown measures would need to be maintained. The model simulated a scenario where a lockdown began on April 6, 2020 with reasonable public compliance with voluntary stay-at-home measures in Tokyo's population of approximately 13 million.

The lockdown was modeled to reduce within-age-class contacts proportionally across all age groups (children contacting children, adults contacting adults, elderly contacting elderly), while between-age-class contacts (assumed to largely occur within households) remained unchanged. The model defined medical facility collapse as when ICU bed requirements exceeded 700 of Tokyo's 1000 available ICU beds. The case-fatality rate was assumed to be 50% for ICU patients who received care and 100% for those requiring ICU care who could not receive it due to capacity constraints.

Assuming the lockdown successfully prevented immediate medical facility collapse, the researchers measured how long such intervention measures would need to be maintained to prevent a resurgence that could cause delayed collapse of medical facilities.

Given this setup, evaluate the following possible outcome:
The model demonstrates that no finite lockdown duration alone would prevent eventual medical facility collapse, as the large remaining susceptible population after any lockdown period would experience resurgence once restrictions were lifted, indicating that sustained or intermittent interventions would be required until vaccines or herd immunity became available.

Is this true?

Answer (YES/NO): NO